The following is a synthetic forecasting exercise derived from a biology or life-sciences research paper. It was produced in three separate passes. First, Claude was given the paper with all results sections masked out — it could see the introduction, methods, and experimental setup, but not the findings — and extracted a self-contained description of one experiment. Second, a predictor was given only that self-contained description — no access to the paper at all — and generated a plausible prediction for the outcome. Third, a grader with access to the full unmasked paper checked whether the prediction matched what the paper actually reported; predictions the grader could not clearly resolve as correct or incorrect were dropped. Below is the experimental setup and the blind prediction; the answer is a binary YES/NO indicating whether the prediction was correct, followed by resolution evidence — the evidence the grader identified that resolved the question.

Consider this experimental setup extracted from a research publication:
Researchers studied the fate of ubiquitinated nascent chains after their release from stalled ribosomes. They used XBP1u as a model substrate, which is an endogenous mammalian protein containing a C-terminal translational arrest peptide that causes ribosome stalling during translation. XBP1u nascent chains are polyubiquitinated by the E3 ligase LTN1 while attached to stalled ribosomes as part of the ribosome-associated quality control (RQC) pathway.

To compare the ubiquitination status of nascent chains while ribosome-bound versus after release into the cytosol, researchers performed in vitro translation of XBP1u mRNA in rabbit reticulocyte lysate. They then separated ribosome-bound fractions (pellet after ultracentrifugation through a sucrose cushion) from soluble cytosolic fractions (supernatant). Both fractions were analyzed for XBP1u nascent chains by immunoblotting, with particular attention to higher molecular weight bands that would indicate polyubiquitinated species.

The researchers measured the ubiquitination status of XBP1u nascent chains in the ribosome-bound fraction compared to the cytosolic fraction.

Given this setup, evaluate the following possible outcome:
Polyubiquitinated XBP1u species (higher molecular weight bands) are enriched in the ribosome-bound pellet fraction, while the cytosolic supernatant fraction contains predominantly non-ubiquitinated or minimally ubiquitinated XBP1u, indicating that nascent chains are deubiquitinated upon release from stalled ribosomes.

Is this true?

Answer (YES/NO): NO